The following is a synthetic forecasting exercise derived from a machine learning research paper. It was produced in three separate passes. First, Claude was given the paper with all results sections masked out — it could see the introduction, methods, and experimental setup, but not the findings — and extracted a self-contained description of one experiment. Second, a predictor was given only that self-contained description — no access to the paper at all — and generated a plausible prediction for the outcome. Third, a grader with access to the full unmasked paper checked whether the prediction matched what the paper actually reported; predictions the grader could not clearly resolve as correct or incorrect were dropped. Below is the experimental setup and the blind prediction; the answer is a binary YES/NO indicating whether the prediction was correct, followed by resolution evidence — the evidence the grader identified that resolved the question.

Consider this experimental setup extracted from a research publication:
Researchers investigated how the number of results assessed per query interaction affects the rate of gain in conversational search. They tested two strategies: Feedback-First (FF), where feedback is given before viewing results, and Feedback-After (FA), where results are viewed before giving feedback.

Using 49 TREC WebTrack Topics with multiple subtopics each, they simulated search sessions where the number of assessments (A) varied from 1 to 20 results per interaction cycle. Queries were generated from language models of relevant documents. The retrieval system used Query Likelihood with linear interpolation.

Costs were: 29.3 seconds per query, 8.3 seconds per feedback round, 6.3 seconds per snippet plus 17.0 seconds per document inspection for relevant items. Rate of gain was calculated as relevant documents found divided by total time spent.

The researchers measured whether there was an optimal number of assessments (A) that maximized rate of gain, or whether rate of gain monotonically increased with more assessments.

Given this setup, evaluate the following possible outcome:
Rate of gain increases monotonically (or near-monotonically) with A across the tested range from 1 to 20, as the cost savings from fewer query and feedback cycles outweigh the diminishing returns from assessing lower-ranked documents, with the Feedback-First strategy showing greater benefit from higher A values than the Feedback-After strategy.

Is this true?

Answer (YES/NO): NO